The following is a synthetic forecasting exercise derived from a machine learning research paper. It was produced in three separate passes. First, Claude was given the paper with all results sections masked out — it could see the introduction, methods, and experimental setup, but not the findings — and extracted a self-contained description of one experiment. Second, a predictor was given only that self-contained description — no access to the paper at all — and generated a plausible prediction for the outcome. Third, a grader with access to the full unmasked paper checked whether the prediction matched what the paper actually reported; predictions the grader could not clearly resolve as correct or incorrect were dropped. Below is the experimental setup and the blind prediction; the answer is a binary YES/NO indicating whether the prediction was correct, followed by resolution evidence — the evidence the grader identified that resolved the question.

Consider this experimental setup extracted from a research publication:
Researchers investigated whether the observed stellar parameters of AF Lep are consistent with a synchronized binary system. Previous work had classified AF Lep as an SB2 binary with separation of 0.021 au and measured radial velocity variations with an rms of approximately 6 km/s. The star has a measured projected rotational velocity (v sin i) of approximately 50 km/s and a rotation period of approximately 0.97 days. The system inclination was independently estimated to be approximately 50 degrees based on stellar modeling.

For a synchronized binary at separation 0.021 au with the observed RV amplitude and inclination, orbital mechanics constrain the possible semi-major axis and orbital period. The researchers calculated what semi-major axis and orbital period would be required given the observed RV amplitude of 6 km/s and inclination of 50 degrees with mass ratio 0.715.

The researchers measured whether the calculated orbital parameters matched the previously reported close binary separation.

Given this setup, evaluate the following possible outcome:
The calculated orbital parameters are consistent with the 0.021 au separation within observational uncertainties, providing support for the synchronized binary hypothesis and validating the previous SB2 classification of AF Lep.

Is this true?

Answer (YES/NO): NO